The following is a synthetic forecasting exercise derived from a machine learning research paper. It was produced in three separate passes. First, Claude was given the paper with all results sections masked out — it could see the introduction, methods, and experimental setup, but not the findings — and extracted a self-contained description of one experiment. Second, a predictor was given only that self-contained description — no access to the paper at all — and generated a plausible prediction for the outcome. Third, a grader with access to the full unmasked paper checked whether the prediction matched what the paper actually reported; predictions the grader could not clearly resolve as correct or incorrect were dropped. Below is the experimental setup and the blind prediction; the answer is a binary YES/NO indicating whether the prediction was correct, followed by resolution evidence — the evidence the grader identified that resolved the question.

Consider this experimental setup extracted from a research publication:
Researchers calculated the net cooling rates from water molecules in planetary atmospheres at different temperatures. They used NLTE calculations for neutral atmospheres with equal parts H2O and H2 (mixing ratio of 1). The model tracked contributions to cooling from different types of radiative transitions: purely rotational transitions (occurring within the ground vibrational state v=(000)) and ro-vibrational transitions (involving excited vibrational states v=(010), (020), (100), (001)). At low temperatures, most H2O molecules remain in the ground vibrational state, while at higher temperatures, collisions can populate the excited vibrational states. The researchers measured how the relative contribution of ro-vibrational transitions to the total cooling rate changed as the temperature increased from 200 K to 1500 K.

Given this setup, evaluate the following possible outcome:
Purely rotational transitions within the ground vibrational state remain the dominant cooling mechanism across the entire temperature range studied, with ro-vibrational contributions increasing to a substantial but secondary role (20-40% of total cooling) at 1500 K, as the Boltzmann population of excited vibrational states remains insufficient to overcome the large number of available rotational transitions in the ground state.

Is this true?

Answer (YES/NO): NO